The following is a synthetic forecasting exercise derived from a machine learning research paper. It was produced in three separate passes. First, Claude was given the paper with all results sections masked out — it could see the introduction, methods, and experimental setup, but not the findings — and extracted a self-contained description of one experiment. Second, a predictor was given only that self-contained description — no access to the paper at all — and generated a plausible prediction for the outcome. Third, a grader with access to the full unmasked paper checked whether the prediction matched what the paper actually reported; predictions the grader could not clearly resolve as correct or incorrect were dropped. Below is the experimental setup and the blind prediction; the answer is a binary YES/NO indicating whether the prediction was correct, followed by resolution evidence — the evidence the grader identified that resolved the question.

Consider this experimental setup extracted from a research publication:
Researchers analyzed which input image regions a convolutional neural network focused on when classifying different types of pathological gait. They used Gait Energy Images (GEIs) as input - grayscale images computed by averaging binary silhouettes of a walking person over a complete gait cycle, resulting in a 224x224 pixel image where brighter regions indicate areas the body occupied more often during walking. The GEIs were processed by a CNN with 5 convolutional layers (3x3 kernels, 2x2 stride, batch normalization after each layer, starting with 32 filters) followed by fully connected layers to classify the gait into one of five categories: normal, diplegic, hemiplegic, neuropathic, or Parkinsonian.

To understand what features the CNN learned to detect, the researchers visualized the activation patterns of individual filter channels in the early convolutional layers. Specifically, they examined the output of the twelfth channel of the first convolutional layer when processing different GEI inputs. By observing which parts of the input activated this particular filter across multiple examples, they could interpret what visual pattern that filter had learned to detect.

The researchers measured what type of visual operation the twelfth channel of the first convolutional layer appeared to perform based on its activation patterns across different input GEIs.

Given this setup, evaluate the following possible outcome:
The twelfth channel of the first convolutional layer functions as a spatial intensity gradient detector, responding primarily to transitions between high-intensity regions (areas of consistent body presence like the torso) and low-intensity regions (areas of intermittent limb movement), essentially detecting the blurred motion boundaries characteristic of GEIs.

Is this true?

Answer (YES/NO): NO